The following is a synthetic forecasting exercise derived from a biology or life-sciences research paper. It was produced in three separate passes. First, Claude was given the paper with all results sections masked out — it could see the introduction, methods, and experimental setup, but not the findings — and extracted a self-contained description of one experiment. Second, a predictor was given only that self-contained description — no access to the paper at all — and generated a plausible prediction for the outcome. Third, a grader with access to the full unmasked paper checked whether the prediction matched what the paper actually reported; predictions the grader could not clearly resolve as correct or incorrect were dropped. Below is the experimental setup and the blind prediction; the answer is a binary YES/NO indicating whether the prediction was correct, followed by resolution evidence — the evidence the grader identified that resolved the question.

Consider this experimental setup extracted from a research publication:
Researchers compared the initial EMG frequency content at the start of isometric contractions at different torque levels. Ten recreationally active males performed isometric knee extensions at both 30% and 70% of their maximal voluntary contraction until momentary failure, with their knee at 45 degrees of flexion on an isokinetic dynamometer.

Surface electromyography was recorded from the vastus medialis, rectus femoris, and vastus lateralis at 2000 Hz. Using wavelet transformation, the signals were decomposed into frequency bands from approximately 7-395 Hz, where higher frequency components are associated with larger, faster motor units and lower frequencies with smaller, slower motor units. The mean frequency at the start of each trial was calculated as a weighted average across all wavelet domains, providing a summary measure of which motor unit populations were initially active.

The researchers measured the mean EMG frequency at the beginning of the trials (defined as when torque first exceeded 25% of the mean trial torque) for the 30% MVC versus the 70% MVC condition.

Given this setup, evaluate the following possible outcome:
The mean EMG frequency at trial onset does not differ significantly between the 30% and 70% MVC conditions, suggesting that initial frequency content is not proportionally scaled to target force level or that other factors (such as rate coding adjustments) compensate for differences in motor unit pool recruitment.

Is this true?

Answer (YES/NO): NO